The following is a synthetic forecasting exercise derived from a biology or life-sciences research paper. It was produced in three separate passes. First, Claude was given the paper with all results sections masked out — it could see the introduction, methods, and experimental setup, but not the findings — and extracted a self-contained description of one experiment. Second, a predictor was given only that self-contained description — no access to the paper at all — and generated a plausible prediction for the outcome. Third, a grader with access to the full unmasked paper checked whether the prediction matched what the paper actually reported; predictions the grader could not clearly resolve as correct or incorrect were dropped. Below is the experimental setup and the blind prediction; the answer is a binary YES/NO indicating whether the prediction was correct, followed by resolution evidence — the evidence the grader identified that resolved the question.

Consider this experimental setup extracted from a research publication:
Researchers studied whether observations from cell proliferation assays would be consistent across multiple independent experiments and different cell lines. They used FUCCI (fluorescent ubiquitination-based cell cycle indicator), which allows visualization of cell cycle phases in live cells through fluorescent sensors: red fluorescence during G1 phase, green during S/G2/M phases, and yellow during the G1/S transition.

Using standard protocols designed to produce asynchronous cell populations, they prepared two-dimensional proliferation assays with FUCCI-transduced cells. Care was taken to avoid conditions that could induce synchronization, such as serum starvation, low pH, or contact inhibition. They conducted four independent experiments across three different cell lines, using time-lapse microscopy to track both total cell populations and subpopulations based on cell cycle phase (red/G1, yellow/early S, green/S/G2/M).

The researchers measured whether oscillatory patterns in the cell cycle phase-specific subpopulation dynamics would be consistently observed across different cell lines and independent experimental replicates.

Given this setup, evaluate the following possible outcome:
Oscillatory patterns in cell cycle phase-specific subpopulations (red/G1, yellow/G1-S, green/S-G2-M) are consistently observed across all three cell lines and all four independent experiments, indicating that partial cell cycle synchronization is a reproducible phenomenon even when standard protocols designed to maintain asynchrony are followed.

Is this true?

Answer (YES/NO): YES